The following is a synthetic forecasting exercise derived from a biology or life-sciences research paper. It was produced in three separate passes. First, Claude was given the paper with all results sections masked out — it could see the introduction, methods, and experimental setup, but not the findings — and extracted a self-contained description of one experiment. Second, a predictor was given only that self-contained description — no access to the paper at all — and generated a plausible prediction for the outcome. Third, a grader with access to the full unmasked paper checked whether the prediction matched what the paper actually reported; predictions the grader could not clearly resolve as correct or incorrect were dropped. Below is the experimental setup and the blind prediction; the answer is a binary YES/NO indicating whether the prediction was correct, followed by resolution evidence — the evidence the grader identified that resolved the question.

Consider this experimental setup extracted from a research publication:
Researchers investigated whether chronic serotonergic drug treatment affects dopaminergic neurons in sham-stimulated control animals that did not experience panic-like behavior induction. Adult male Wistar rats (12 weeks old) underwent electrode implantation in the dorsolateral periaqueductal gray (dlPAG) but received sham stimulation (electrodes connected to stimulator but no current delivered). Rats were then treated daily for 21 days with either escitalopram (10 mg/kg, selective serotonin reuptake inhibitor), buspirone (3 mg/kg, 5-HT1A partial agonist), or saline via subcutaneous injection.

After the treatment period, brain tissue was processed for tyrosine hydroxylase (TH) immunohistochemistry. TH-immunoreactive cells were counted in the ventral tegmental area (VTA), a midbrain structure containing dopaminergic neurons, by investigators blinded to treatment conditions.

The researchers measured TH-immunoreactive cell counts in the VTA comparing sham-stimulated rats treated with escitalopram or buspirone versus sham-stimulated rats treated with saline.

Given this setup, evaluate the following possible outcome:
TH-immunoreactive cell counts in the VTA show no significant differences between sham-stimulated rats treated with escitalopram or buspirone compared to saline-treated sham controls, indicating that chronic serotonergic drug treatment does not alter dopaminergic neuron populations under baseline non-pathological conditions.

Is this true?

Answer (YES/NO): YES